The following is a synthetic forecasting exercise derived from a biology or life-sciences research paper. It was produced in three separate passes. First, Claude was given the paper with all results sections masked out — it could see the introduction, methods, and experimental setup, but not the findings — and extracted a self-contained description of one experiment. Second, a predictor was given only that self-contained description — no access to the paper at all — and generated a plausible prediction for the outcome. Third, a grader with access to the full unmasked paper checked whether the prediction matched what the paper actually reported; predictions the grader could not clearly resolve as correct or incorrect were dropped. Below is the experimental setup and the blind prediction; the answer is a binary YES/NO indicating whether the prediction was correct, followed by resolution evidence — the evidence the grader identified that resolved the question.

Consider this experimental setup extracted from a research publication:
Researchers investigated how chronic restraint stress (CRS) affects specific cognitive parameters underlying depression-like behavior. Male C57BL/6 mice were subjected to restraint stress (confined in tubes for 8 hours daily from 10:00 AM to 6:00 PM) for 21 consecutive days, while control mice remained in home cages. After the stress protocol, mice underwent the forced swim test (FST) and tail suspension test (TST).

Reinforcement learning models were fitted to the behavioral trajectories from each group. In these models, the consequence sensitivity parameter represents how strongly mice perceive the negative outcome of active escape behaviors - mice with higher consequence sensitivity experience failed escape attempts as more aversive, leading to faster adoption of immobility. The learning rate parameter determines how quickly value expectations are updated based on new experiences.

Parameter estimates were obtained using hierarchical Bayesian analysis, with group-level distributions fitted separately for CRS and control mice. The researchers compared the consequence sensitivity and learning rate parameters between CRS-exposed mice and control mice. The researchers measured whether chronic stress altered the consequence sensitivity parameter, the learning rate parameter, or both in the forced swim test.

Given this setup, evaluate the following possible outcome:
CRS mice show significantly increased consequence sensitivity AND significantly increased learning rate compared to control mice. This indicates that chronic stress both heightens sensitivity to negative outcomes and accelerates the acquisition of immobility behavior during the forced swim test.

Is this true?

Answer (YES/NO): NO